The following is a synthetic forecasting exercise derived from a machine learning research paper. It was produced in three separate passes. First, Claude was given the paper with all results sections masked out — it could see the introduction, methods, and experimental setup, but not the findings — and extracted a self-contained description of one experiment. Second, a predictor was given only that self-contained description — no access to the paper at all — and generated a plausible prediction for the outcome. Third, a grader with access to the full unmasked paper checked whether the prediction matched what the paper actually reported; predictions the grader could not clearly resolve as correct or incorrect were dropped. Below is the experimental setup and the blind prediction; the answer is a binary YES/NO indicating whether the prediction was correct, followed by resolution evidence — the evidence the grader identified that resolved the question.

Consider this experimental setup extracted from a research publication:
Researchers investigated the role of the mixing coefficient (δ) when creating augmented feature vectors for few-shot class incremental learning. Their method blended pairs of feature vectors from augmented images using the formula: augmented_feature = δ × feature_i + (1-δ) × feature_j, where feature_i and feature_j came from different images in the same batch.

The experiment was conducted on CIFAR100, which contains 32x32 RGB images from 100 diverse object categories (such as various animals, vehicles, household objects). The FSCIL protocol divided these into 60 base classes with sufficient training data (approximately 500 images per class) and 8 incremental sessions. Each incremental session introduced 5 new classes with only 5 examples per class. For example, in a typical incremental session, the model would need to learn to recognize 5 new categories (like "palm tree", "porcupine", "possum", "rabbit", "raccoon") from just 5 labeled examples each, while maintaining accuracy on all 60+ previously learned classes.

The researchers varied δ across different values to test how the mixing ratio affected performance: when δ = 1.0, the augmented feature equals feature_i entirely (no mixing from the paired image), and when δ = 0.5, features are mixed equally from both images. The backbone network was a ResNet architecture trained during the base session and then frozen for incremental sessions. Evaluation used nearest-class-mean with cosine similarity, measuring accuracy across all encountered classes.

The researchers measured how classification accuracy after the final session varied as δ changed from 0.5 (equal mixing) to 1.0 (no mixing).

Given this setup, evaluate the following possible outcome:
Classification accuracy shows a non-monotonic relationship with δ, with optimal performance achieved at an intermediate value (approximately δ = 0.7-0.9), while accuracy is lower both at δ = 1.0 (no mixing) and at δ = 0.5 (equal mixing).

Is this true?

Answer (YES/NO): NO